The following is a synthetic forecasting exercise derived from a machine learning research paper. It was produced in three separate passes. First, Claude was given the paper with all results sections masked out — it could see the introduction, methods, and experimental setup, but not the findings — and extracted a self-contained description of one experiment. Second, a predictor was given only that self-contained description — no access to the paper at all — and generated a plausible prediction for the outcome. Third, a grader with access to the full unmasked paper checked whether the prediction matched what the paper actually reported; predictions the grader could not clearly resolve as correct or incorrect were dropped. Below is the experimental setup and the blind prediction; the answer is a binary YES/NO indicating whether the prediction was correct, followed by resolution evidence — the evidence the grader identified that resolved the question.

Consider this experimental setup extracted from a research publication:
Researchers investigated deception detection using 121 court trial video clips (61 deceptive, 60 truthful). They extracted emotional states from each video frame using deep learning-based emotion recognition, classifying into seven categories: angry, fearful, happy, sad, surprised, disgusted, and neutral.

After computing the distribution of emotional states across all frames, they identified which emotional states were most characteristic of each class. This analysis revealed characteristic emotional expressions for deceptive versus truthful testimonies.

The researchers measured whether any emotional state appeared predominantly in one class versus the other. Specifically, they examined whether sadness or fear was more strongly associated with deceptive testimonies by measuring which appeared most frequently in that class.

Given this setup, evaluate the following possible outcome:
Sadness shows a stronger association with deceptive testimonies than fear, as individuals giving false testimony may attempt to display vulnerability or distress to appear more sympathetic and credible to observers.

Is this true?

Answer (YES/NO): YES